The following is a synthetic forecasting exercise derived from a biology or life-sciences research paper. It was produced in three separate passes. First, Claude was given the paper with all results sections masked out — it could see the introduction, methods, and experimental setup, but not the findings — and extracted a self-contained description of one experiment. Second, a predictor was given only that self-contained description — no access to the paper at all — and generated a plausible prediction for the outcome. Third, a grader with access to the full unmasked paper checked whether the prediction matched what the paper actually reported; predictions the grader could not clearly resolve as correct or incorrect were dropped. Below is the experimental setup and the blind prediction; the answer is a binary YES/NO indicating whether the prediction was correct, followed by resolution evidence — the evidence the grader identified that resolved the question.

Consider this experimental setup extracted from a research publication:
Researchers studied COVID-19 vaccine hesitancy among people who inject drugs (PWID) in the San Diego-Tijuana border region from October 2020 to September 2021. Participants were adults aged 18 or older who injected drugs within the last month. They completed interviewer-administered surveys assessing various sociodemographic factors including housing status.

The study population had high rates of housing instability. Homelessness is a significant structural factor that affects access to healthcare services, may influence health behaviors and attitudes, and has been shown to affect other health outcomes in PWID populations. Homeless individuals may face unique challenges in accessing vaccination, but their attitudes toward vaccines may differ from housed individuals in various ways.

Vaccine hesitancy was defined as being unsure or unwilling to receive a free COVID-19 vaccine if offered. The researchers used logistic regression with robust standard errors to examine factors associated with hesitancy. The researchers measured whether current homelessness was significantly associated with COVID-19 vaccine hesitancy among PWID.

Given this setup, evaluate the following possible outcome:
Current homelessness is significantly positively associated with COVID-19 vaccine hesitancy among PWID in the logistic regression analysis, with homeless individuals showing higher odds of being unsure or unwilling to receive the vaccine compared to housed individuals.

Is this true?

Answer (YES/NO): YES